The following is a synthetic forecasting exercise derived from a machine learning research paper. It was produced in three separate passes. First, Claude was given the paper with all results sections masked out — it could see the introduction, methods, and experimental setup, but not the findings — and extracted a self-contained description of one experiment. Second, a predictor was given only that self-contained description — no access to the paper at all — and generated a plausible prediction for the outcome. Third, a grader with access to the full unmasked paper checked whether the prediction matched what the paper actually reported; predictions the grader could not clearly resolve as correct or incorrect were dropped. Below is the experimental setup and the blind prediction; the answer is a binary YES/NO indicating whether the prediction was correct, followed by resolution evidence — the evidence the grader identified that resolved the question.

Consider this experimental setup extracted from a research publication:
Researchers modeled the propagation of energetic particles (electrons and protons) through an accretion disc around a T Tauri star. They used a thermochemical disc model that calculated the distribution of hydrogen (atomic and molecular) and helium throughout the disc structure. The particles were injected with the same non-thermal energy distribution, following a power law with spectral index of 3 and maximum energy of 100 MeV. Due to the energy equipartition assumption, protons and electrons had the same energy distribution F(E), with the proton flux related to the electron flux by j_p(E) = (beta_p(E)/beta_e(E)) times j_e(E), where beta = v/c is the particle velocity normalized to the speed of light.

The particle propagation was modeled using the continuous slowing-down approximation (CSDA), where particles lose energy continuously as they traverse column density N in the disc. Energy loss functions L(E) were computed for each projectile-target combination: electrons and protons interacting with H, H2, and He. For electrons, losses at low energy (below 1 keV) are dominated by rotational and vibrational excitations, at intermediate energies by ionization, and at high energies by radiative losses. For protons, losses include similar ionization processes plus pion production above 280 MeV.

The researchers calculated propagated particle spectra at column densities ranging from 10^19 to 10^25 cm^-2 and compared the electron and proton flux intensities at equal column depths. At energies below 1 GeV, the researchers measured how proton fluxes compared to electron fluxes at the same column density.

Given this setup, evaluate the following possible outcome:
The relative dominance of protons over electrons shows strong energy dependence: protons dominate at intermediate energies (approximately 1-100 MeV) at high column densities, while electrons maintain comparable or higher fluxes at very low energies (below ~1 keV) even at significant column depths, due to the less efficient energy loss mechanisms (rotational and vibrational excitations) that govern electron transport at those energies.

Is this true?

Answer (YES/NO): NO